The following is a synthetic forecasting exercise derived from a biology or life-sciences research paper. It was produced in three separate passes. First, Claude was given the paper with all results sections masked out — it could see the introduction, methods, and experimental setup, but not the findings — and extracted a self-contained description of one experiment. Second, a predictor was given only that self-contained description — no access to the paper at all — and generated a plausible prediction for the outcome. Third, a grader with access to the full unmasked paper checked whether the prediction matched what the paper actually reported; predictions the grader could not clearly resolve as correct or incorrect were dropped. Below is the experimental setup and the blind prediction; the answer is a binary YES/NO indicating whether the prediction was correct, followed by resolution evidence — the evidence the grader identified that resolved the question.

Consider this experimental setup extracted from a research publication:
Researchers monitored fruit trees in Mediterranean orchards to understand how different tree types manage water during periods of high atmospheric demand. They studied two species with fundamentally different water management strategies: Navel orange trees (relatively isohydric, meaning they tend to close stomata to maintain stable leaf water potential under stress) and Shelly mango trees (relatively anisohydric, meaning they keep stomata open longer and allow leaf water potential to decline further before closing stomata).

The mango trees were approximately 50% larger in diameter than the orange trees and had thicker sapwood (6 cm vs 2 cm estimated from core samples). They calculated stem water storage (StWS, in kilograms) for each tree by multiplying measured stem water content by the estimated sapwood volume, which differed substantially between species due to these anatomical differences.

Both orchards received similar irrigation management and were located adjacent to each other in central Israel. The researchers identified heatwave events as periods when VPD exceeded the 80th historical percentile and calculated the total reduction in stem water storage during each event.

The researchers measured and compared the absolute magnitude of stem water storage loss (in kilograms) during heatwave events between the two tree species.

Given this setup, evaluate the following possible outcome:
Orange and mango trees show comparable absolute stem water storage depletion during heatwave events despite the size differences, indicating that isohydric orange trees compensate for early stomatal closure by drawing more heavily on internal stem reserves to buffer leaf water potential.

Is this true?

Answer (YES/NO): NO